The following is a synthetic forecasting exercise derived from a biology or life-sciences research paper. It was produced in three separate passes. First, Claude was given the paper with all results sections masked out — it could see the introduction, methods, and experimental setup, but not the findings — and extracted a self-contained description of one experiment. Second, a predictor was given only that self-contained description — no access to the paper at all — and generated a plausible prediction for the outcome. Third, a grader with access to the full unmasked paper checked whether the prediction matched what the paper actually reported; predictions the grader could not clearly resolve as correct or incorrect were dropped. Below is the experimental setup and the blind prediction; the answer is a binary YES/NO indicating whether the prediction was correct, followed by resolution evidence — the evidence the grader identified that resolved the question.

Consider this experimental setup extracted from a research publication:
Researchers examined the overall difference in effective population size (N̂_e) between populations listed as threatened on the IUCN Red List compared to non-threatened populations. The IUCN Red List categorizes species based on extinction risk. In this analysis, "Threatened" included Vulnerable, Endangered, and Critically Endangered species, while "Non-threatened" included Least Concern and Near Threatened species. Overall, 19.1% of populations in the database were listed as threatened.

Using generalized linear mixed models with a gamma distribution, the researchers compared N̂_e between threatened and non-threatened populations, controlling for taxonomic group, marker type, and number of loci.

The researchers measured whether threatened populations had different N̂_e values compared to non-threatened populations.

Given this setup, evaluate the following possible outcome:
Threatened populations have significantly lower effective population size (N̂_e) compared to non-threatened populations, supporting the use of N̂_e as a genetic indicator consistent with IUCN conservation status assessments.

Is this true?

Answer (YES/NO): YES